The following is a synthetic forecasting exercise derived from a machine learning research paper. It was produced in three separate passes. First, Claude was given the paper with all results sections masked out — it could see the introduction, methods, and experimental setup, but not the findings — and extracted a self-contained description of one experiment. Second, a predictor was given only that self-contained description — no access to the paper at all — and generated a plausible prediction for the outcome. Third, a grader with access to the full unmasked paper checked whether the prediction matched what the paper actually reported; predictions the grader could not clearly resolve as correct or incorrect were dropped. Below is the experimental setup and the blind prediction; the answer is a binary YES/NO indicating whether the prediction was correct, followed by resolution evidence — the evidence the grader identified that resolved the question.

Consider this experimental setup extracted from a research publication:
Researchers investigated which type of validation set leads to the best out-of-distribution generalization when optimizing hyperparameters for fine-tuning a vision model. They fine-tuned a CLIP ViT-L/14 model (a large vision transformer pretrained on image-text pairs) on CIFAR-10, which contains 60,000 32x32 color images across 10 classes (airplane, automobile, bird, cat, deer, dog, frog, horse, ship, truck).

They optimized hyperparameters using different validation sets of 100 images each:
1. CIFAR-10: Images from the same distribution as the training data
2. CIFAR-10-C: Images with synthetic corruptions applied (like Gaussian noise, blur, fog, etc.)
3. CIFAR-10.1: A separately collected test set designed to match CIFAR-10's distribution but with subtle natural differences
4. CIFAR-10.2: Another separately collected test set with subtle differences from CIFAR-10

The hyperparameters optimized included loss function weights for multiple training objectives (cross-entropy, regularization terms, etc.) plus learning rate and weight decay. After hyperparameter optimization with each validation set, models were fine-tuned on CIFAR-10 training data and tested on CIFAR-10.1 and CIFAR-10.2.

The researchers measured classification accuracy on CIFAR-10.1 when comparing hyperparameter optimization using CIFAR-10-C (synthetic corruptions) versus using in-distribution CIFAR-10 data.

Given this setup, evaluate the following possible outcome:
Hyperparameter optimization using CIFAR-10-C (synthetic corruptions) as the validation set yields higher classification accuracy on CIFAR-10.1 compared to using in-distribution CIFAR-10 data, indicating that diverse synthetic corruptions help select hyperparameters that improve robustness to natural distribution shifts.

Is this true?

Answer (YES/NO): YES